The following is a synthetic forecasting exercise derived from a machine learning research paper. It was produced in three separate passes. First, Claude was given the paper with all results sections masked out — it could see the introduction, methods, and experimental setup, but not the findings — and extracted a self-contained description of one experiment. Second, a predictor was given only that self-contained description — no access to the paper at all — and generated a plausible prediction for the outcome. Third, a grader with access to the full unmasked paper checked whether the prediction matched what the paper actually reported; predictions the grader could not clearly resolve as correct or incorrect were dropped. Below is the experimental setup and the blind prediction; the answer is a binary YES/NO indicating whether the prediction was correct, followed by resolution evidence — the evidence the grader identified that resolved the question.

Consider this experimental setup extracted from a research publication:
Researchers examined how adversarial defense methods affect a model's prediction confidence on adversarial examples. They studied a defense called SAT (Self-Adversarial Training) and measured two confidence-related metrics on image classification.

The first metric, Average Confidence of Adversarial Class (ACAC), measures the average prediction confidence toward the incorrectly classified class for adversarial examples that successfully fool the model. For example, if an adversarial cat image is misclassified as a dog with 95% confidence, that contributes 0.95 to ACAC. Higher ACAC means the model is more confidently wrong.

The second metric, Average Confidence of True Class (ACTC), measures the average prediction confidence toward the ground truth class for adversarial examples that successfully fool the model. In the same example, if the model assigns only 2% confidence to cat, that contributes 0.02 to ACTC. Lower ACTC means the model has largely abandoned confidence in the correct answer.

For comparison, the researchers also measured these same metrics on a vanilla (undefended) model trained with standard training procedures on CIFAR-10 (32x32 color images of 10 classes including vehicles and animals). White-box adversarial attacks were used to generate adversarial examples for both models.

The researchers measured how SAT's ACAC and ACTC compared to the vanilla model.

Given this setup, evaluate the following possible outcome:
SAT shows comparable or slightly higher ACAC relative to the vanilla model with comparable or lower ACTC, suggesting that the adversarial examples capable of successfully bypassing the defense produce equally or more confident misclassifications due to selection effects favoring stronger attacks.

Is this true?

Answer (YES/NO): YES